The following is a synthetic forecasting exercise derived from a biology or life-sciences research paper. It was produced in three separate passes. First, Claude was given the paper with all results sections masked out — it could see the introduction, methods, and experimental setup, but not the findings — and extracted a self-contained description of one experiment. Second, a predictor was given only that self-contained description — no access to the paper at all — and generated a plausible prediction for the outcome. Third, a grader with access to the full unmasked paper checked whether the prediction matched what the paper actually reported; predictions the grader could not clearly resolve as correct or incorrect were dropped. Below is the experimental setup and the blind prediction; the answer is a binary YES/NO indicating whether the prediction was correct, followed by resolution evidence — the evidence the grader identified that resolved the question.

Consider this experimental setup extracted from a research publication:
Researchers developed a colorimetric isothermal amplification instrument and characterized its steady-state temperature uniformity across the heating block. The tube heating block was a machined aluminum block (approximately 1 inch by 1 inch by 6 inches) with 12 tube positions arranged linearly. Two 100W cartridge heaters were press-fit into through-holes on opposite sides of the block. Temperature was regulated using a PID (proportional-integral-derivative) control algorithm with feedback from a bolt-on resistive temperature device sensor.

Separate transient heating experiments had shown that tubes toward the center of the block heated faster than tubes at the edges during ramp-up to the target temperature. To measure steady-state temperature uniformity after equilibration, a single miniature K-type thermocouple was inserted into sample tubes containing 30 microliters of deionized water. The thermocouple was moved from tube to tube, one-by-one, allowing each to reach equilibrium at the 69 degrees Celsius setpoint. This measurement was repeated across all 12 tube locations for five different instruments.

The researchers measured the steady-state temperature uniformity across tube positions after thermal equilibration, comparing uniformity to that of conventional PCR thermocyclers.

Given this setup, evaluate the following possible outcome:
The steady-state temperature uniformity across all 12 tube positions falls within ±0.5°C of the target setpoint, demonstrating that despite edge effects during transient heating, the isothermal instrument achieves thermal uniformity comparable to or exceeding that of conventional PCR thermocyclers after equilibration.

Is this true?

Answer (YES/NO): YES